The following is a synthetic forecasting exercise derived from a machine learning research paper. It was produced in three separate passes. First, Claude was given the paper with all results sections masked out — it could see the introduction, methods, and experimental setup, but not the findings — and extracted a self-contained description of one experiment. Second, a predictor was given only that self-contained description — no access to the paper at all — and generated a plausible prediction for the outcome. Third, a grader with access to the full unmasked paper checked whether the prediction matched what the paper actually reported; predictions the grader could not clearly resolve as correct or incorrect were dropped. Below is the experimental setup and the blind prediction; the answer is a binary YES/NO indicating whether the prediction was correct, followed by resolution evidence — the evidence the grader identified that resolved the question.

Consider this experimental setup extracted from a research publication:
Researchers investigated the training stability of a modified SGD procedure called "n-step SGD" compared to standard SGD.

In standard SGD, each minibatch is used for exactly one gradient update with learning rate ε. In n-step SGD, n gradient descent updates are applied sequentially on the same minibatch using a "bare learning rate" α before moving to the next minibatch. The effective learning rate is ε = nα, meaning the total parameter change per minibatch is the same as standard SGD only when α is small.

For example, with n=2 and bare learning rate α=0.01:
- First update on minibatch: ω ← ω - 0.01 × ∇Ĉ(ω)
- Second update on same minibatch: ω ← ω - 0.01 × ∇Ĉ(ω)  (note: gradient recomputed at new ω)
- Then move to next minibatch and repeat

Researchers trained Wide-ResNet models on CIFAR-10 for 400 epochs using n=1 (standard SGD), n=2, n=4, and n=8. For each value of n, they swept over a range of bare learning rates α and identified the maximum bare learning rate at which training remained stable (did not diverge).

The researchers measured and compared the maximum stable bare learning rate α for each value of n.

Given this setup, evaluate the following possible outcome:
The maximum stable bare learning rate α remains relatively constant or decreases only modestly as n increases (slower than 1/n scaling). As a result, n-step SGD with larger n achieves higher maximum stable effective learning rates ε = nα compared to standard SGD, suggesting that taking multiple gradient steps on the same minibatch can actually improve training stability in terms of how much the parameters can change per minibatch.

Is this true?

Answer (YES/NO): NO